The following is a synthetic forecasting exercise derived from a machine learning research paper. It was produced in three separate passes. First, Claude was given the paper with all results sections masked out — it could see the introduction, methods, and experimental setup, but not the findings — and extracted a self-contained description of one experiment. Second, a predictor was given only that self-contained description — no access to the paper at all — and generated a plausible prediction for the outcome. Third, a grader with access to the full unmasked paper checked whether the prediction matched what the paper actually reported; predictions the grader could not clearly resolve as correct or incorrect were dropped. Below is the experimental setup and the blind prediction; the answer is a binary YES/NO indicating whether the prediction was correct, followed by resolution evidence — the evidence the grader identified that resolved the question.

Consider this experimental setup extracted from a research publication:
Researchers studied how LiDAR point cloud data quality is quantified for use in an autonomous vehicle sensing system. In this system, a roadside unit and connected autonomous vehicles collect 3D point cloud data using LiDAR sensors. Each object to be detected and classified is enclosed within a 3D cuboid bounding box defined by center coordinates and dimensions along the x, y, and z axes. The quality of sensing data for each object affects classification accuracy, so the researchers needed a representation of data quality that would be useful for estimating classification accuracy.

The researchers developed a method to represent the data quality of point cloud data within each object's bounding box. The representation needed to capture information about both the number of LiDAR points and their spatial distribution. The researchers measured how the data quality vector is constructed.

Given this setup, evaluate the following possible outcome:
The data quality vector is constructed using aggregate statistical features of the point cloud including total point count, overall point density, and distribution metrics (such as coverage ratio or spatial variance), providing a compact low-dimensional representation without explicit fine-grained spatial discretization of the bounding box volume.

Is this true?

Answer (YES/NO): NO